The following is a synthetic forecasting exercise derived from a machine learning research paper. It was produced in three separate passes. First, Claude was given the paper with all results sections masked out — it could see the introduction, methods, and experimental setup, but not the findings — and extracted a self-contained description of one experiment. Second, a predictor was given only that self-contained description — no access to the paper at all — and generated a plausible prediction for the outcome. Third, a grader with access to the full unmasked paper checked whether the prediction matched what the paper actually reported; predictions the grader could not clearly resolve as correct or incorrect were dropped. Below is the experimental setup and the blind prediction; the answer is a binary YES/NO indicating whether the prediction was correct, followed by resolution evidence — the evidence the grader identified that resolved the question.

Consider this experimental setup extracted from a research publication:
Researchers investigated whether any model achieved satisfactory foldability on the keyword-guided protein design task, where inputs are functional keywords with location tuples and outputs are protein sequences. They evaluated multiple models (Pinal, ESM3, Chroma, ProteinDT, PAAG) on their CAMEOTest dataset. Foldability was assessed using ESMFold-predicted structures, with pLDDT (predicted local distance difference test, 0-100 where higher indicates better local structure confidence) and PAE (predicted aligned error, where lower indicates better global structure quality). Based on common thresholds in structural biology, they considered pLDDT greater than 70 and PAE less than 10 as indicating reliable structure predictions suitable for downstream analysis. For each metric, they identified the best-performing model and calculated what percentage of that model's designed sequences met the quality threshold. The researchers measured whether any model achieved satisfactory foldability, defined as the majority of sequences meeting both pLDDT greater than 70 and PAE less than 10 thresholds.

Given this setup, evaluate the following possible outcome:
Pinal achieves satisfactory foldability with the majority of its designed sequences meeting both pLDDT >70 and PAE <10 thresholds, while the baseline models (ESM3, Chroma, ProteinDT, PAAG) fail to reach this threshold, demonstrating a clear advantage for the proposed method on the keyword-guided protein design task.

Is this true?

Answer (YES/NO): NO